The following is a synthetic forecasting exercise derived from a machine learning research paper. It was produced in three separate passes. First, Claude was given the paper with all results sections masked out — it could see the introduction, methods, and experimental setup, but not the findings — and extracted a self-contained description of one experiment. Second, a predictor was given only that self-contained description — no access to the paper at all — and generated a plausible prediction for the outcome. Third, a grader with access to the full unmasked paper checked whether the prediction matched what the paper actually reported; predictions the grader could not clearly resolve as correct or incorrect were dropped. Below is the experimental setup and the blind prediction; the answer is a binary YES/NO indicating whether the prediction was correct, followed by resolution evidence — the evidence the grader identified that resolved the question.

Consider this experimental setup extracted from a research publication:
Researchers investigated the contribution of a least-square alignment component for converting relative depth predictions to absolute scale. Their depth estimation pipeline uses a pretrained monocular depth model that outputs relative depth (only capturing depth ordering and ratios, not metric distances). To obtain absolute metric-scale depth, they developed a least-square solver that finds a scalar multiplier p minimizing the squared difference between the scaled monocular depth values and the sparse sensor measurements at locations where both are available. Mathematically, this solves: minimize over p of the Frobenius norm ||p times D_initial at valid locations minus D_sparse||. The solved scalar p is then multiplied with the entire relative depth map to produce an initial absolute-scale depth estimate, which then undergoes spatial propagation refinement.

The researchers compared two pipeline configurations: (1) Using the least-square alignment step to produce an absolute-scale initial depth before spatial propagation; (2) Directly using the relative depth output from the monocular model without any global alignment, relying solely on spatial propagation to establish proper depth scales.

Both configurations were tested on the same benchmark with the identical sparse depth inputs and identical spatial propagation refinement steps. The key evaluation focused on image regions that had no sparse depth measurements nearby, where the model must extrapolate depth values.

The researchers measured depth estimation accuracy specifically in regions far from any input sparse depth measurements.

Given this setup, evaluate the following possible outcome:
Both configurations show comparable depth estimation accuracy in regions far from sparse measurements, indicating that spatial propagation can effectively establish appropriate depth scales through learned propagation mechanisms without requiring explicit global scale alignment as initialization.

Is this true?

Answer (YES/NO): NO